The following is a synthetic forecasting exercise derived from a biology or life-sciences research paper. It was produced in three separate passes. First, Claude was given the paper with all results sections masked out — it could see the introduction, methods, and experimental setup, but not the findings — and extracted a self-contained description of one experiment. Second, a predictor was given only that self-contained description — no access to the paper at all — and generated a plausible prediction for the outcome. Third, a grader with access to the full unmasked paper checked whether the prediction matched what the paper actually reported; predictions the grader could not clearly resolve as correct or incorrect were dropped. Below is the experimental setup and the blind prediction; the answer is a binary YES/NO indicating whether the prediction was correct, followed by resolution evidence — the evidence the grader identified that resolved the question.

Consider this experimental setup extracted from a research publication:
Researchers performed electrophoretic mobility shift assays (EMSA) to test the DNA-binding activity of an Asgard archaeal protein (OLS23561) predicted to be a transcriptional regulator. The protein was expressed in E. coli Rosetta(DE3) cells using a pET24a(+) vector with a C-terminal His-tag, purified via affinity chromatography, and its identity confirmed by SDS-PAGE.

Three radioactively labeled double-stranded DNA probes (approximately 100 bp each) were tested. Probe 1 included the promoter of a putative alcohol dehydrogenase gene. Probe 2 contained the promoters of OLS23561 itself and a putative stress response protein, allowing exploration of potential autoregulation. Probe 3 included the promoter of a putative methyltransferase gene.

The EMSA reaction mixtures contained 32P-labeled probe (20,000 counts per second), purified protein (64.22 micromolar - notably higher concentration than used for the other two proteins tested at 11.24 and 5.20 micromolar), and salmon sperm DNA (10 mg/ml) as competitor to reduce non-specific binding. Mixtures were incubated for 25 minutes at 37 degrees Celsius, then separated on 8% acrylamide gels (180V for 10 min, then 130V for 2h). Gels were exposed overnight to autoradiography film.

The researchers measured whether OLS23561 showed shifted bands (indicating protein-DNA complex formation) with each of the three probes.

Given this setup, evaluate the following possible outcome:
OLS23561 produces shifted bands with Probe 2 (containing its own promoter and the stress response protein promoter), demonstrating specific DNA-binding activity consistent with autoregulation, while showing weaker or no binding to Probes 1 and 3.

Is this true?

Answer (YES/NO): NO